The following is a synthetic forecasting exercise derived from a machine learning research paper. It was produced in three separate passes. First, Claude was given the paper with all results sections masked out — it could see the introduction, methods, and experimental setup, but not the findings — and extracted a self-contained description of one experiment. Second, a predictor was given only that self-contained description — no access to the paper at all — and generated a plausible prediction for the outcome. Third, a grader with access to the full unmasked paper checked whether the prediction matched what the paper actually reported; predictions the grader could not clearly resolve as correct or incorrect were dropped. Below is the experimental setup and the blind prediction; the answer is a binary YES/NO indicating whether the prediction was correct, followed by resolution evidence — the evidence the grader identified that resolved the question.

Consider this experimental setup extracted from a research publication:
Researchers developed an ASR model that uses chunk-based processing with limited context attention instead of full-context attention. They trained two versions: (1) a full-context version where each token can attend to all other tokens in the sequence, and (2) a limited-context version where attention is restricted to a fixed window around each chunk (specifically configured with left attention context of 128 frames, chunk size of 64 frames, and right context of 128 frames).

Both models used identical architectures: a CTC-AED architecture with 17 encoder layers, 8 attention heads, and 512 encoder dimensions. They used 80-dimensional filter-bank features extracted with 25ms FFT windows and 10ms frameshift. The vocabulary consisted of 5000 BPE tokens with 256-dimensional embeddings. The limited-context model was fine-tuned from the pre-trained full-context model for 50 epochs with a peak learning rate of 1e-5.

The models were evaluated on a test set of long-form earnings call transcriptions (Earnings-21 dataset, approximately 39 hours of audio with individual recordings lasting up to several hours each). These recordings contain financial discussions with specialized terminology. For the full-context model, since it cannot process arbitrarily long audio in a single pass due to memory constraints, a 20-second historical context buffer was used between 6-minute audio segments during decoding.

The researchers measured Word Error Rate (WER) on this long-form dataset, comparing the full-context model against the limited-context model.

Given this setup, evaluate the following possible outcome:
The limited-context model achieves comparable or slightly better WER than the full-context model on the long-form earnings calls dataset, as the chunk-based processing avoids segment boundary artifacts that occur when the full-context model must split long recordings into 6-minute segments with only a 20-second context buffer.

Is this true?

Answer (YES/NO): NO